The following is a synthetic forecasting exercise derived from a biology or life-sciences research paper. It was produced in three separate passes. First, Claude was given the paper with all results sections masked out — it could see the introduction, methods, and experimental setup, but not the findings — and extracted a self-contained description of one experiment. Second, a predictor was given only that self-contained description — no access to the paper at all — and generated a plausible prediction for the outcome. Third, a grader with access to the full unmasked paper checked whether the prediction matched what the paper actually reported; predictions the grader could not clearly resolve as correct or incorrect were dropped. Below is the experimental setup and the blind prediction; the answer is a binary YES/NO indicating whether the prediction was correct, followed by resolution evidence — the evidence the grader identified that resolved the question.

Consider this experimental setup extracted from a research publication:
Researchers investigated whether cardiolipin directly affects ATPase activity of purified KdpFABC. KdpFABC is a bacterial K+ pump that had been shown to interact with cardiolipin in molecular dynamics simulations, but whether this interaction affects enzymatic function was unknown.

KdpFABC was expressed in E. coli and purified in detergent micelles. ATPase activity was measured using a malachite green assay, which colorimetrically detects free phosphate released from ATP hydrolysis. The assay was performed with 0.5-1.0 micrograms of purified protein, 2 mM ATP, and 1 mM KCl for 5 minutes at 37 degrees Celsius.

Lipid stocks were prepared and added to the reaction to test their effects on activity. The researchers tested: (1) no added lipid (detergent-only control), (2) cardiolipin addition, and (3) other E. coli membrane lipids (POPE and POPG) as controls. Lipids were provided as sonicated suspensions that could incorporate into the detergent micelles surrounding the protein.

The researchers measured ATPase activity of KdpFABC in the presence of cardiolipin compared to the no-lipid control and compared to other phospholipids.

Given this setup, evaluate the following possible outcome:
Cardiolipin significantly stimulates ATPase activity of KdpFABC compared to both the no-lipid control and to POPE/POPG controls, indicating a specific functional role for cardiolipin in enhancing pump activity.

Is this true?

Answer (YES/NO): YES